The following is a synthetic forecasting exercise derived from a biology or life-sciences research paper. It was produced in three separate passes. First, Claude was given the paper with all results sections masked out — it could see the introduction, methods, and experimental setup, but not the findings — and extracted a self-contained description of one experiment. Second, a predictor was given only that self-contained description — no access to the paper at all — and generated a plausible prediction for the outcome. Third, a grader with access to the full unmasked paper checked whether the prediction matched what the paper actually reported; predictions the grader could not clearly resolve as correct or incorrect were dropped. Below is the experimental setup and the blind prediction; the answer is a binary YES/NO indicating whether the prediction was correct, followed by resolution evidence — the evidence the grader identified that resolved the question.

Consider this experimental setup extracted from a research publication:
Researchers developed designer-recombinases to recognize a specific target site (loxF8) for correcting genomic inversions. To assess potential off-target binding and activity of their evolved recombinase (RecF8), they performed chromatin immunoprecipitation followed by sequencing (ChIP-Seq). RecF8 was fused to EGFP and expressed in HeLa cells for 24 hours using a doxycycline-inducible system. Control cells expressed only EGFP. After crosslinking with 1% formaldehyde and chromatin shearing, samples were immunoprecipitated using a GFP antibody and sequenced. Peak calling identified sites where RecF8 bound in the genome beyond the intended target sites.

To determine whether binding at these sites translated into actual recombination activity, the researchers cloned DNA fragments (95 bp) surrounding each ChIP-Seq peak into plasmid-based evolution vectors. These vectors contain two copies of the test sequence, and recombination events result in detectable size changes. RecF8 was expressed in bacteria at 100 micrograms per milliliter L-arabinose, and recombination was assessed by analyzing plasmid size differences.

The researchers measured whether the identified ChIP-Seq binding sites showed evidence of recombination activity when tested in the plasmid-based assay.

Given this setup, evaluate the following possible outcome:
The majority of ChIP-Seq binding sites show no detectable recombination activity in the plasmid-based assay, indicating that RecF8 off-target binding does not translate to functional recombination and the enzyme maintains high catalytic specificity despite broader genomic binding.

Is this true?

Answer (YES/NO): YES